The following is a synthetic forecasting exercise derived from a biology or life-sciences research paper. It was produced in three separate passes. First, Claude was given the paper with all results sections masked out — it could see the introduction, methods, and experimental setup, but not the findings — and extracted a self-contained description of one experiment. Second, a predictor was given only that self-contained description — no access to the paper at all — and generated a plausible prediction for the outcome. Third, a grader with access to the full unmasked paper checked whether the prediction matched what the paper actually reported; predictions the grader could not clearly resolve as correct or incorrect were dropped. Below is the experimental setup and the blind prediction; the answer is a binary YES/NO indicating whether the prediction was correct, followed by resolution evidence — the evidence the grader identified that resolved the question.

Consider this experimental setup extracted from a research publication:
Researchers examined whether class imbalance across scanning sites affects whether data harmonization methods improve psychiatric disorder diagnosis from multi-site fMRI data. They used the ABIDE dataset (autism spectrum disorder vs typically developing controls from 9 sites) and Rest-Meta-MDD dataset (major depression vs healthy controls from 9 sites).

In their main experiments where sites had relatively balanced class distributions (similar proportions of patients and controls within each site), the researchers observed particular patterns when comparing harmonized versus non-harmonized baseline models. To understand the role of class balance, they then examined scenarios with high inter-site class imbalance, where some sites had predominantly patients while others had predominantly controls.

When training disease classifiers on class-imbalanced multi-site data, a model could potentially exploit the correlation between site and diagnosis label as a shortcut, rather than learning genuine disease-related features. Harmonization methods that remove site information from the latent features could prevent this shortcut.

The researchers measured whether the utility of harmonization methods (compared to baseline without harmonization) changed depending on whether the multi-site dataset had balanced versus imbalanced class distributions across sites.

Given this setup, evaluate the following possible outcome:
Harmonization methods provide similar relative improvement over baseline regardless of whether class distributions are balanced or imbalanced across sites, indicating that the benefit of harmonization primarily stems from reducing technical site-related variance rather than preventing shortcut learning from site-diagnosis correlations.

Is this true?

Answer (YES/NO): NO